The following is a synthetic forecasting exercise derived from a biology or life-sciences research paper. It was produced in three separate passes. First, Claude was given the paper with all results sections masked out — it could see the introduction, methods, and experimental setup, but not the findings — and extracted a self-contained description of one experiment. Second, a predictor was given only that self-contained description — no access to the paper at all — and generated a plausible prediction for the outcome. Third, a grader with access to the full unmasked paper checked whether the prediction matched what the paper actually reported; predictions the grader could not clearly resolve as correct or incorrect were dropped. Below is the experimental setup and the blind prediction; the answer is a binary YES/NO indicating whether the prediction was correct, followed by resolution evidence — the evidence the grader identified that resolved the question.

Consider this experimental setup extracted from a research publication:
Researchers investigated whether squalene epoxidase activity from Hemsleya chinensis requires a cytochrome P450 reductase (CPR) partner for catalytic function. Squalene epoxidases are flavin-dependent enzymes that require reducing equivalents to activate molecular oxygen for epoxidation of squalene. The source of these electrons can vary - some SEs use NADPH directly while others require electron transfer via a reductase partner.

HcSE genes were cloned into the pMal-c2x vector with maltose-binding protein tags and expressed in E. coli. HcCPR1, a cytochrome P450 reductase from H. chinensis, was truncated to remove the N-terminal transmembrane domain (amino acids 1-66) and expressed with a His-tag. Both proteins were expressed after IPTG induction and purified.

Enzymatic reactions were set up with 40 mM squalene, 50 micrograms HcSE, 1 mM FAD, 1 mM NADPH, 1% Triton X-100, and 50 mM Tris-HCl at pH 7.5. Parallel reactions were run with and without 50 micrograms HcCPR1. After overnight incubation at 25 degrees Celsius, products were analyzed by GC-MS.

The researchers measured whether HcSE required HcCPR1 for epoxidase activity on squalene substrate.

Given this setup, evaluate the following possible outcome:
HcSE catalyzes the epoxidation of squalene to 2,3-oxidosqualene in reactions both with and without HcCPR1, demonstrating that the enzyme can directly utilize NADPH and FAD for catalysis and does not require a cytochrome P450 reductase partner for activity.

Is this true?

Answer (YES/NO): NO